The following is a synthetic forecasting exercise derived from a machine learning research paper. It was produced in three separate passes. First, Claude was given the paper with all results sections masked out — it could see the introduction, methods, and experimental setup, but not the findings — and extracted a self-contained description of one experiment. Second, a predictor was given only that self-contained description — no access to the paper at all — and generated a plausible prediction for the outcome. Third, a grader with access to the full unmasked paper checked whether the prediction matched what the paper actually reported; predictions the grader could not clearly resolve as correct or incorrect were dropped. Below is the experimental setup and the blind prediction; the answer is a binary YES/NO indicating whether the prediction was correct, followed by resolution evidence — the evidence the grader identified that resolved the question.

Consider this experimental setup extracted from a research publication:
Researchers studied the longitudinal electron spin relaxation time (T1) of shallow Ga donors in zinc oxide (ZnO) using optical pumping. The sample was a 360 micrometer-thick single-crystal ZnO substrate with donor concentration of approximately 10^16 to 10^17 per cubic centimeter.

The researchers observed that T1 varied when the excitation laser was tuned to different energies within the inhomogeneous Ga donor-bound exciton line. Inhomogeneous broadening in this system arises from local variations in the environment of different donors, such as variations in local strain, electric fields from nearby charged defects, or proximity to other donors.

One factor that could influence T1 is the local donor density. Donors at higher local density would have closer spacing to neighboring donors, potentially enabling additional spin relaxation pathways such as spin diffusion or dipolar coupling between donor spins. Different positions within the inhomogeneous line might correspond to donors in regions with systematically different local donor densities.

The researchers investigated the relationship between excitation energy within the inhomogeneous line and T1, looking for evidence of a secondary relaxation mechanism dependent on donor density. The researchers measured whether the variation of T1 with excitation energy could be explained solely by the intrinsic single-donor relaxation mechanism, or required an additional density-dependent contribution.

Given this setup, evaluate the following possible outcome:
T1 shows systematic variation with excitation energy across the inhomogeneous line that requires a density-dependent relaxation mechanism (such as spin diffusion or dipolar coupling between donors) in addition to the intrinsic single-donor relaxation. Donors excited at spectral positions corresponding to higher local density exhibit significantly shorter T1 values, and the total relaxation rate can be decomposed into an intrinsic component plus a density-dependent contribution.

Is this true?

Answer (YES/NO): YES